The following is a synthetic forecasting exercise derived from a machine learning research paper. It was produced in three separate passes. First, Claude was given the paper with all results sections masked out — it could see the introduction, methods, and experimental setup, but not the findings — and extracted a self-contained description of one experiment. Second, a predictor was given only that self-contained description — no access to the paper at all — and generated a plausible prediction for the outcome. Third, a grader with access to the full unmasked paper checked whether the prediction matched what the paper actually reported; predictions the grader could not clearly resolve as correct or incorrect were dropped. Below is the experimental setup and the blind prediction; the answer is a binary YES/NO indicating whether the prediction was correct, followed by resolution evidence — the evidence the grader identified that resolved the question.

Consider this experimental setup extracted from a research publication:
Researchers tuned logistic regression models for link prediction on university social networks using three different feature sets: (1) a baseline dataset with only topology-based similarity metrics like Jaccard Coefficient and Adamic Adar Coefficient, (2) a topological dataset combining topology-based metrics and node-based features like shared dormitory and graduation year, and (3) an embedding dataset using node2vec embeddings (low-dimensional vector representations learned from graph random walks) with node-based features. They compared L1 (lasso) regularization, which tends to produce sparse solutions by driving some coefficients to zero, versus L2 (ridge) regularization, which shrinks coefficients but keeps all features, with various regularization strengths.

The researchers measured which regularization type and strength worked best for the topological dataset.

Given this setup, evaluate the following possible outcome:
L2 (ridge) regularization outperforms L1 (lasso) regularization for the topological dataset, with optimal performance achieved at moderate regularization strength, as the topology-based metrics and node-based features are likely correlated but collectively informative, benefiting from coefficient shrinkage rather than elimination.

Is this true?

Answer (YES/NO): NO